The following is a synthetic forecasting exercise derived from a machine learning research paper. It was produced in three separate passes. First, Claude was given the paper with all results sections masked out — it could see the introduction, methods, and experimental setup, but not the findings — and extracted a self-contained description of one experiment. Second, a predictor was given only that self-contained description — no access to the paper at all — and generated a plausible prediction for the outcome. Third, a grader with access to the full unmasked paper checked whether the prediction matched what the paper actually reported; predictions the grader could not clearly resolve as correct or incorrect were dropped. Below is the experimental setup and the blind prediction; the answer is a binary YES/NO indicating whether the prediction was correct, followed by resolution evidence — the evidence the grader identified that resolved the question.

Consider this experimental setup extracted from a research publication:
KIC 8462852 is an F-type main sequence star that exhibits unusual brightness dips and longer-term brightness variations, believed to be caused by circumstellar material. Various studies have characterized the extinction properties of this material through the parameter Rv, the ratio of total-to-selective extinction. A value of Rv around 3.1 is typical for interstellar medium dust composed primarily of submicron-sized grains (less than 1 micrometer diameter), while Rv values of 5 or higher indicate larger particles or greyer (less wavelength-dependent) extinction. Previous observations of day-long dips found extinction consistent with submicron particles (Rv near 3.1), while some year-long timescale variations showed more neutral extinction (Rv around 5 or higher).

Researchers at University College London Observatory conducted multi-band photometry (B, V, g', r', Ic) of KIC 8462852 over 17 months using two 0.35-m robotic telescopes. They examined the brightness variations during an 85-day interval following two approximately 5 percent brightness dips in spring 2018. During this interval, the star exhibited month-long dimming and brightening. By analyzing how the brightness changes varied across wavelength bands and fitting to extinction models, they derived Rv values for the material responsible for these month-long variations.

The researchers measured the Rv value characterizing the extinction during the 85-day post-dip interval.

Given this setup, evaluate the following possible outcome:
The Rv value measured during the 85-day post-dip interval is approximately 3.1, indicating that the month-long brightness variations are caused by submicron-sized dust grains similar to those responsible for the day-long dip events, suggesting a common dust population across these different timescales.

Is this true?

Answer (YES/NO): YES